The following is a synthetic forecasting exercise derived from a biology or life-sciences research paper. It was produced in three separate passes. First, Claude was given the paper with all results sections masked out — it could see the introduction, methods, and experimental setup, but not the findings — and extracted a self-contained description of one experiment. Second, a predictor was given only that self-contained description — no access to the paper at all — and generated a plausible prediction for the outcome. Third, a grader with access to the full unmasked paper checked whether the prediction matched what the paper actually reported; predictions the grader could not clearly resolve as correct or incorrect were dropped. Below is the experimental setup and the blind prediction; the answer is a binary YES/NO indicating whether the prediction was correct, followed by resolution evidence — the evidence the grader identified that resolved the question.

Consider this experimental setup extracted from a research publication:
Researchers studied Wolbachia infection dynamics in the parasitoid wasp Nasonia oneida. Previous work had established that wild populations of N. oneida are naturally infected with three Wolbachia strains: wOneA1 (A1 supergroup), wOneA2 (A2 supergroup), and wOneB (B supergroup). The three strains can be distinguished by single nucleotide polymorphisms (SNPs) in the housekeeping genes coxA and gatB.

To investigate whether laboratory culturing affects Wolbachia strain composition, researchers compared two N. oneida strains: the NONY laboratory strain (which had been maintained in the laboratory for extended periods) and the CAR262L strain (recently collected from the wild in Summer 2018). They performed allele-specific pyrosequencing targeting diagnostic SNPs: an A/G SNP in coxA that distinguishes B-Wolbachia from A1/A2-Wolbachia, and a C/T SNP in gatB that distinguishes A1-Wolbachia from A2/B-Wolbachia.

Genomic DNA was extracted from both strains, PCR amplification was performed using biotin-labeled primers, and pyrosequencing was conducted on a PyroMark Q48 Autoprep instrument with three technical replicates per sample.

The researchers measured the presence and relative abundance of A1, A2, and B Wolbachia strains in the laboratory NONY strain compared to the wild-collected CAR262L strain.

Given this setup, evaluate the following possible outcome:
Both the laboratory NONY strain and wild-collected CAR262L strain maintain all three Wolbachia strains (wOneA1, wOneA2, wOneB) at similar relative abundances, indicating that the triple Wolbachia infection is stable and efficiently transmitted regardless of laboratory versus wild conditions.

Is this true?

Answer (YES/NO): NO